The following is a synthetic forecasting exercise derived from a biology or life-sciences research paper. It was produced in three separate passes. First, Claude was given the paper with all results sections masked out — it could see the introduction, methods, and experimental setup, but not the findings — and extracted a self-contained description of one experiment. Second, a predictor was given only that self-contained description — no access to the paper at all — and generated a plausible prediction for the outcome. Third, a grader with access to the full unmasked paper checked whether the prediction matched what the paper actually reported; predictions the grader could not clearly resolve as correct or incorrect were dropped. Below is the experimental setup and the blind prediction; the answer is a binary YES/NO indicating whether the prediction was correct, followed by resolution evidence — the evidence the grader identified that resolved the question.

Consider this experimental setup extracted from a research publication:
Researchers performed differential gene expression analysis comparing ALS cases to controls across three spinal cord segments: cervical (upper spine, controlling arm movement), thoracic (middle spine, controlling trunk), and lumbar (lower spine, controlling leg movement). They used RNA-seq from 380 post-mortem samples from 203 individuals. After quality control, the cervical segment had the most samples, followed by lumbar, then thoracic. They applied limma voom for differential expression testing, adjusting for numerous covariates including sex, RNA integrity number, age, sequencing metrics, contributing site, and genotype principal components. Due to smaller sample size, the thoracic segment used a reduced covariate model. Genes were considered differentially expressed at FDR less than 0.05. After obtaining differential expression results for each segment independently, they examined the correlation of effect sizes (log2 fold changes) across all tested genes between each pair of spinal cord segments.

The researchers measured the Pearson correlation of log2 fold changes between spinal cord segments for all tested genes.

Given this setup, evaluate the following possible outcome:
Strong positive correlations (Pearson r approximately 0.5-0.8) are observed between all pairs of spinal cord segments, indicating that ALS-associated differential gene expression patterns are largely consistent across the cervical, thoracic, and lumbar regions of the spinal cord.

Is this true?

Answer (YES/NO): NO